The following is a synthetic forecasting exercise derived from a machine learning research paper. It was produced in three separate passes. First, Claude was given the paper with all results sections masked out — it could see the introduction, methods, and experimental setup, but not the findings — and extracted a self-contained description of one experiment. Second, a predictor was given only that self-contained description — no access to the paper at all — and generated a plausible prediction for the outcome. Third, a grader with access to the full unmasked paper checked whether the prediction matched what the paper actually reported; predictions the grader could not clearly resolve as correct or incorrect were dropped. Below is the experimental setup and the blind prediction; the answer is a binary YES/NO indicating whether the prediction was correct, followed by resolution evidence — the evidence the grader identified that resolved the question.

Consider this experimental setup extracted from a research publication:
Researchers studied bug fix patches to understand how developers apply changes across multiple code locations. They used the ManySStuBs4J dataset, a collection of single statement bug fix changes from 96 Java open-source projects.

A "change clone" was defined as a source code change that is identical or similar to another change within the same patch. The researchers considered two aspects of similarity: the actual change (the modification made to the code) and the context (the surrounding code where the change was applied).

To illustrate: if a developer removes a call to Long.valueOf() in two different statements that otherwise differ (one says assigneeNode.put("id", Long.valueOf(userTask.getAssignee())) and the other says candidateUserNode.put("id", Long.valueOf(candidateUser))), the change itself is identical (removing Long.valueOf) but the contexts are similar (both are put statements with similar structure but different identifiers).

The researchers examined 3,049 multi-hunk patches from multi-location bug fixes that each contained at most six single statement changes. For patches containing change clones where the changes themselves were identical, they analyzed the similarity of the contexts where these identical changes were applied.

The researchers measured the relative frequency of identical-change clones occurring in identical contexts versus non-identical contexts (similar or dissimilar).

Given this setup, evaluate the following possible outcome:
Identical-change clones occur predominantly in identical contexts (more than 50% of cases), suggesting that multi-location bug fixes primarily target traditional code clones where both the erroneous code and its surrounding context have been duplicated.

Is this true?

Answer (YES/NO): NO